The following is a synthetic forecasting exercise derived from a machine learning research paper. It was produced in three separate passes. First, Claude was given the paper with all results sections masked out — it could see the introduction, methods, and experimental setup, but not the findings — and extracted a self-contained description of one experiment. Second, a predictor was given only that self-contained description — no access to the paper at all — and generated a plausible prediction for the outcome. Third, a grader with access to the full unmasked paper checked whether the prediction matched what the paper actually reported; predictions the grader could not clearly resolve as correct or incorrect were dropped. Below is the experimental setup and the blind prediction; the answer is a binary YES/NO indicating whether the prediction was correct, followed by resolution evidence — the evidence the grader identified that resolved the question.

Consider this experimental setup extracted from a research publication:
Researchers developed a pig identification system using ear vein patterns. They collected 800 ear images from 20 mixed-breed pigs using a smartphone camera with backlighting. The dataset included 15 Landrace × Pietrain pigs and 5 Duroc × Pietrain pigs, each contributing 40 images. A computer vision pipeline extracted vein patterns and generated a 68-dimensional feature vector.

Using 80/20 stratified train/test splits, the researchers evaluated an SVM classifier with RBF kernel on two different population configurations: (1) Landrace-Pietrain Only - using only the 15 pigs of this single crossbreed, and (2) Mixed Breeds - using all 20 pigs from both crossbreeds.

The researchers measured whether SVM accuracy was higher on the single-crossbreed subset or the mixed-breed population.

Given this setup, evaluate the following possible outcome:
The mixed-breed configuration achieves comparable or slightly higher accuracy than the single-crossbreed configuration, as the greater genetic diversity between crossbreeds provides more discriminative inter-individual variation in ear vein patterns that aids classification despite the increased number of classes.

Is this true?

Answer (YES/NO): NO